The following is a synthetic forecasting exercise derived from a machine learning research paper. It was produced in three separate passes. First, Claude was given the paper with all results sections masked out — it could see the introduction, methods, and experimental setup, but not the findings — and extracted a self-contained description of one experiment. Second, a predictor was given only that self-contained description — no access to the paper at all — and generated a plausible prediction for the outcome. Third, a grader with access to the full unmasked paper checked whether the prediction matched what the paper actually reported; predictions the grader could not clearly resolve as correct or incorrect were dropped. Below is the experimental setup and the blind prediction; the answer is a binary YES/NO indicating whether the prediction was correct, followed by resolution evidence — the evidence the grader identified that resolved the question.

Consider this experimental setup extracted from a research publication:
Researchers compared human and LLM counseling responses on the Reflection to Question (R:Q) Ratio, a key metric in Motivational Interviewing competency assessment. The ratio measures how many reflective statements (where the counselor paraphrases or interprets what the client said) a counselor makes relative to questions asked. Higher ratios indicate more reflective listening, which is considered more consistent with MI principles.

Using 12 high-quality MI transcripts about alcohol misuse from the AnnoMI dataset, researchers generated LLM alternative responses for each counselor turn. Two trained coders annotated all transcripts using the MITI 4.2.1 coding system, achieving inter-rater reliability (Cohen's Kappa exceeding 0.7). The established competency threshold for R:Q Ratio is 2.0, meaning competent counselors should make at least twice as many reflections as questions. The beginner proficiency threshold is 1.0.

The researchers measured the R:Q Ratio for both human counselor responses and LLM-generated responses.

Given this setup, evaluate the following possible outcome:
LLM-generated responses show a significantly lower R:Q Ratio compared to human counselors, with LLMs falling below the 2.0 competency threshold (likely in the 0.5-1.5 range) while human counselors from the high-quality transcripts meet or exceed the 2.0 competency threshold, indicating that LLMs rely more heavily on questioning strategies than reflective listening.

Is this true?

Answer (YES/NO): NO